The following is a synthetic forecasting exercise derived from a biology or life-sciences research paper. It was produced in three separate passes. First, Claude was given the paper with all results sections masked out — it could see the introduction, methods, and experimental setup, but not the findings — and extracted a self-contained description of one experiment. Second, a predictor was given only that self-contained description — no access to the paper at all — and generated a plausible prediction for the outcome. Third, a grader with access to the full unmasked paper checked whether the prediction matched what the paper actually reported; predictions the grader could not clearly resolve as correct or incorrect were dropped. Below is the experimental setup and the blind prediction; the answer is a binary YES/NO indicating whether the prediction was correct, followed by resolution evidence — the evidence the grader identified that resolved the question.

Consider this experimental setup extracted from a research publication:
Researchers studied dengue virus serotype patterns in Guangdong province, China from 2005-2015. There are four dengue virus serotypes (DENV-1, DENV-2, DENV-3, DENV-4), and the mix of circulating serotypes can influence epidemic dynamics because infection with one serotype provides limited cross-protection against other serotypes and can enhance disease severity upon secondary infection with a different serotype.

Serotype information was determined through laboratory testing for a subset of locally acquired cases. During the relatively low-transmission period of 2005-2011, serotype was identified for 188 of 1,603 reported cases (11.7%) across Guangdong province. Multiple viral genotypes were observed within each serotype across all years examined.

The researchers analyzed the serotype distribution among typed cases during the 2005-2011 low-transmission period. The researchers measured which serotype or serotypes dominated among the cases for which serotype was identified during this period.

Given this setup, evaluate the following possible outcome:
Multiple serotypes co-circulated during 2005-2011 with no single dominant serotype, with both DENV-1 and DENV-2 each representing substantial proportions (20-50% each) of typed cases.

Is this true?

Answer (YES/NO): NO